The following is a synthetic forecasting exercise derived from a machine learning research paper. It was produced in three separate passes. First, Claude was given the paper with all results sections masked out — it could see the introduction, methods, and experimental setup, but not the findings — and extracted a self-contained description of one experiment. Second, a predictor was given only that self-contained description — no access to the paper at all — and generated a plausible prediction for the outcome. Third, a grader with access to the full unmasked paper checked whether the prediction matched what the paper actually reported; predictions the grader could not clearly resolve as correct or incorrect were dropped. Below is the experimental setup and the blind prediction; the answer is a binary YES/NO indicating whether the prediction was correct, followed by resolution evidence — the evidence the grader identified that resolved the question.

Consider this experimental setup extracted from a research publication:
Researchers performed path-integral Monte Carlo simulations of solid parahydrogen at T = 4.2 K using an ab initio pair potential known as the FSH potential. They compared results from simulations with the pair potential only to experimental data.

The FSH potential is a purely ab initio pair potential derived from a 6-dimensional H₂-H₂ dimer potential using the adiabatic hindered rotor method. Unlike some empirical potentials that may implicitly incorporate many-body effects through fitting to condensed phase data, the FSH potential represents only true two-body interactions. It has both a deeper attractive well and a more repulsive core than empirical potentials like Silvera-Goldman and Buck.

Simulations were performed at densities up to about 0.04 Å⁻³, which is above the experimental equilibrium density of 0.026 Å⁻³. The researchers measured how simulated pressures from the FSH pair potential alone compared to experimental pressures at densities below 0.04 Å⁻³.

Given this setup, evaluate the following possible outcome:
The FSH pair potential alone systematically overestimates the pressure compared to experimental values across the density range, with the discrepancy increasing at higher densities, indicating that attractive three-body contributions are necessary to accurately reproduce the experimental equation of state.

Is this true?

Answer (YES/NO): NO